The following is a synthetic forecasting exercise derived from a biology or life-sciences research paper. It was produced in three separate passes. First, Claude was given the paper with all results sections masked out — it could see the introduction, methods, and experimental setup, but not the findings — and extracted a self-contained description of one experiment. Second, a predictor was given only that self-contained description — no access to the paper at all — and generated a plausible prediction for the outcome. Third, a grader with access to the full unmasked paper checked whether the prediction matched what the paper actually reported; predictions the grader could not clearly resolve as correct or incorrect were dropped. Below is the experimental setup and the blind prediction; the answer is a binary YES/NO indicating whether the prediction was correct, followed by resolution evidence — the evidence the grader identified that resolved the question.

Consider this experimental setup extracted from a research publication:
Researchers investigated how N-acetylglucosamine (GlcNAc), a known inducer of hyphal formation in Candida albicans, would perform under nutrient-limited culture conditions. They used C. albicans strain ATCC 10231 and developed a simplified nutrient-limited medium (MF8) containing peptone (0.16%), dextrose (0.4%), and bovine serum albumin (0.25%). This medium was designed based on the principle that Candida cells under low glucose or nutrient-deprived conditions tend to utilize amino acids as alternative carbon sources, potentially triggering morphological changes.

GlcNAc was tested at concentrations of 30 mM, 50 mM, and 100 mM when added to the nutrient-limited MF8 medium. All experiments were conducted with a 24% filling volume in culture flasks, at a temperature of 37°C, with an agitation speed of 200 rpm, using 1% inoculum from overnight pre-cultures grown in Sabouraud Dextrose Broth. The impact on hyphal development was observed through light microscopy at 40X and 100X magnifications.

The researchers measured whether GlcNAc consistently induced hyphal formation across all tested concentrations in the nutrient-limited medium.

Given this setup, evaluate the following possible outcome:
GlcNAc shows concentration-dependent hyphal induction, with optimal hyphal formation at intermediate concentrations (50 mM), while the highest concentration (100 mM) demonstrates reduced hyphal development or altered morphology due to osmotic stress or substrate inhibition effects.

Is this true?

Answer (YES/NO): NO